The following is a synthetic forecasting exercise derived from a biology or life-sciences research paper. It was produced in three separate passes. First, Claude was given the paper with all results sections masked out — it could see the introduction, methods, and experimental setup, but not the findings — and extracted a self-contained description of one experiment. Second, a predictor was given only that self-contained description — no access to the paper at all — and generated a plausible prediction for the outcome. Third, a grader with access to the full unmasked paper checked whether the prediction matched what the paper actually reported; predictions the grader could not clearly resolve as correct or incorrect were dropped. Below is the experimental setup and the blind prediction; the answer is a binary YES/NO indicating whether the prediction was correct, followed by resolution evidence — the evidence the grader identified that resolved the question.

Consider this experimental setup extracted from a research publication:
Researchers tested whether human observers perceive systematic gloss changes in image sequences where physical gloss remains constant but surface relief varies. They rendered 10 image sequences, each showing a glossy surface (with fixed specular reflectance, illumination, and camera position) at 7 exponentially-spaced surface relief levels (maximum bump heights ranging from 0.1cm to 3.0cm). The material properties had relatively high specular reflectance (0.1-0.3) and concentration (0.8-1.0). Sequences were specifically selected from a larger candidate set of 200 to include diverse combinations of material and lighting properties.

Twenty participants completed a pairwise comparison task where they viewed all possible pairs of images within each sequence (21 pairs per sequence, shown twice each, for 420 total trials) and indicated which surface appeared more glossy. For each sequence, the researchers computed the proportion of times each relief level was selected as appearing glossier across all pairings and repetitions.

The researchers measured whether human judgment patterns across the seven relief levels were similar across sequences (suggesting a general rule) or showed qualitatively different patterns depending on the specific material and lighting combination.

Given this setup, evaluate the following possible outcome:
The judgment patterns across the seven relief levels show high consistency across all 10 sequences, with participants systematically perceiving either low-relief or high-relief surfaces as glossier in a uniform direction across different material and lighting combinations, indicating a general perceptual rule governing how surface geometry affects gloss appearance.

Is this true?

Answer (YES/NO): NO